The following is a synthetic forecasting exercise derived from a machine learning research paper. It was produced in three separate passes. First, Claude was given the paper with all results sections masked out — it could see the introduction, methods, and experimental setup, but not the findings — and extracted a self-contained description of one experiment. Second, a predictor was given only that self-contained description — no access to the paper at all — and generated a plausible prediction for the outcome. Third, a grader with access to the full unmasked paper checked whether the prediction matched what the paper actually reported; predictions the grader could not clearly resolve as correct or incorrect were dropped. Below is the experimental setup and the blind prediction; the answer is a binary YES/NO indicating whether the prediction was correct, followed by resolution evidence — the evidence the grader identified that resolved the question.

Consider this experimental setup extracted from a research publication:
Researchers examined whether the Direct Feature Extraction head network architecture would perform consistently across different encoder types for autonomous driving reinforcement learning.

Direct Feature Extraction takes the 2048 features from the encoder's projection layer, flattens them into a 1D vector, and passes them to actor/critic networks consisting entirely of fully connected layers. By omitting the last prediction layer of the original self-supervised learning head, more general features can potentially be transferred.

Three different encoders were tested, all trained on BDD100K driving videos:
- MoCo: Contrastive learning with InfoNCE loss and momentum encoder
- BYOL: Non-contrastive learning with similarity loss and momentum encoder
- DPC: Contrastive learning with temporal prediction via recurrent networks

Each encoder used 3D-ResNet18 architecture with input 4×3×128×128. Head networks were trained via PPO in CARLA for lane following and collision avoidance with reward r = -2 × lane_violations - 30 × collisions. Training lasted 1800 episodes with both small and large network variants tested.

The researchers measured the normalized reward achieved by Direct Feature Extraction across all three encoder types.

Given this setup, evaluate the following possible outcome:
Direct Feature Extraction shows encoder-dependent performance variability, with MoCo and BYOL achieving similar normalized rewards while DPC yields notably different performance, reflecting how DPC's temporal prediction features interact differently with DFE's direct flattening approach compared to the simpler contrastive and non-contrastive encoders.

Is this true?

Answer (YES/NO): NO